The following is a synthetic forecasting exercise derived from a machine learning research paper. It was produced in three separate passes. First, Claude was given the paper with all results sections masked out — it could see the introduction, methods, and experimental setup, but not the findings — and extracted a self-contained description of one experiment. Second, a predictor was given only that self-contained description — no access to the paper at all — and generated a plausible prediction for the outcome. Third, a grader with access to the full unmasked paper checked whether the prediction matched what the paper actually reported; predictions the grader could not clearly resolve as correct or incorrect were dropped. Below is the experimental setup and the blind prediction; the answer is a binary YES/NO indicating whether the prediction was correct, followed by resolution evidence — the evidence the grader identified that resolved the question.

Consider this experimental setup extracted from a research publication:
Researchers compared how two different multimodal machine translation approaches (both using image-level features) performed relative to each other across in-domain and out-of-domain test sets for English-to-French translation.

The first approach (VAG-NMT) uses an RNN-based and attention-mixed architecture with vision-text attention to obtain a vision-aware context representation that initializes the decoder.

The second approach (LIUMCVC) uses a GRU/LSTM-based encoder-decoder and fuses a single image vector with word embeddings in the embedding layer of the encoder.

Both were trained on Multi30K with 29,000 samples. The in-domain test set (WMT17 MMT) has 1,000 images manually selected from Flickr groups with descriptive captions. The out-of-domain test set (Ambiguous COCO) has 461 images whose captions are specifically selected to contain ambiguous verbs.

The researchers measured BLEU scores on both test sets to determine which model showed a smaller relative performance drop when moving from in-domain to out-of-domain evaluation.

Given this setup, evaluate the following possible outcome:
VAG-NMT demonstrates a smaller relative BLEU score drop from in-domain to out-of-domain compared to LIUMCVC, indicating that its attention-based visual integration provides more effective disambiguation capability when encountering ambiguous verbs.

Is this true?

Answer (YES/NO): YES